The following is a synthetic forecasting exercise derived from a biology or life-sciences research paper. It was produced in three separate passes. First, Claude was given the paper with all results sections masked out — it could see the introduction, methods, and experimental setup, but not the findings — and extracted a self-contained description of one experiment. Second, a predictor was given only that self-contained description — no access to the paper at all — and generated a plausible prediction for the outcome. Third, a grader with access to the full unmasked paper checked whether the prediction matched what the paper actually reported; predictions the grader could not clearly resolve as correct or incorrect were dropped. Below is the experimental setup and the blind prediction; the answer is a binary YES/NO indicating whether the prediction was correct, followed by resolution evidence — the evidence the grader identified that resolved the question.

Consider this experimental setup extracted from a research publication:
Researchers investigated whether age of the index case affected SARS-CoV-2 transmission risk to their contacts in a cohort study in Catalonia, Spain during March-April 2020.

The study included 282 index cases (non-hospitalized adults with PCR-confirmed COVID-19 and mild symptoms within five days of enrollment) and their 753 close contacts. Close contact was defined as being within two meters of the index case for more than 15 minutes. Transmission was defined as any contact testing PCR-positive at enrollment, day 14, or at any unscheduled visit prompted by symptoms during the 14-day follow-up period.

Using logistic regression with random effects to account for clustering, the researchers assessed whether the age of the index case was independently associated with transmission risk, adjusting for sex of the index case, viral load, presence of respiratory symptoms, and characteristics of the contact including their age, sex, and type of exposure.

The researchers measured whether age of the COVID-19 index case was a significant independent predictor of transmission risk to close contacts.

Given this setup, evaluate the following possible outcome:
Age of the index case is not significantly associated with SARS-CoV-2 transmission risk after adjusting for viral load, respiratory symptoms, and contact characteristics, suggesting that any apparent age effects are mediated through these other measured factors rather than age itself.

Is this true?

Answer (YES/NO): YES